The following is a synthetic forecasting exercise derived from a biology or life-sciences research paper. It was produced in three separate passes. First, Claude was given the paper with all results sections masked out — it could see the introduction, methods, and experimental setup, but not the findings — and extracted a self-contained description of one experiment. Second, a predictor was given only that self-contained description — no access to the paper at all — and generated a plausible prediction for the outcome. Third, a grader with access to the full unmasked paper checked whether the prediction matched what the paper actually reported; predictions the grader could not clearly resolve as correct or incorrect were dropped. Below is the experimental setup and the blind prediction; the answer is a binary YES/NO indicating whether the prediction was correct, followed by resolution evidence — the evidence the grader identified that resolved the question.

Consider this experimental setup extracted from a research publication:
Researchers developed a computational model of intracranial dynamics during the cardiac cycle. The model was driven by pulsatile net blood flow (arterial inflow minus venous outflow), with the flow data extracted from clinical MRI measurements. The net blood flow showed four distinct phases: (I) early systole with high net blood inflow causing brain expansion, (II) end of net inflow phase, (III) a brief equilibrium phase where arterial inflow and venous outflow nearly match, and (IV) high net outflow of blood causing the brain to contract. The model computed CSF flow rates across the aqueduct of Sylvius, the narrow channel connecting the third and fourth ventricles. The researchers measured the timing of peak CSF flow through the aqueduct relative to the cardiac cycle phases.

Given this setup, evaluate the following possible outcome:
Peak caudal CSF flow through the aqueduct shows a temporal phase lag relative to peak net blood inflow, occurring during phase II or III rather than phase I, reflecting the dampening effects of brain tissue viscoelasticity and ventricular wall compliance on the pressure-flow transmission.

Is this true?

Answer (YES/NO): NO